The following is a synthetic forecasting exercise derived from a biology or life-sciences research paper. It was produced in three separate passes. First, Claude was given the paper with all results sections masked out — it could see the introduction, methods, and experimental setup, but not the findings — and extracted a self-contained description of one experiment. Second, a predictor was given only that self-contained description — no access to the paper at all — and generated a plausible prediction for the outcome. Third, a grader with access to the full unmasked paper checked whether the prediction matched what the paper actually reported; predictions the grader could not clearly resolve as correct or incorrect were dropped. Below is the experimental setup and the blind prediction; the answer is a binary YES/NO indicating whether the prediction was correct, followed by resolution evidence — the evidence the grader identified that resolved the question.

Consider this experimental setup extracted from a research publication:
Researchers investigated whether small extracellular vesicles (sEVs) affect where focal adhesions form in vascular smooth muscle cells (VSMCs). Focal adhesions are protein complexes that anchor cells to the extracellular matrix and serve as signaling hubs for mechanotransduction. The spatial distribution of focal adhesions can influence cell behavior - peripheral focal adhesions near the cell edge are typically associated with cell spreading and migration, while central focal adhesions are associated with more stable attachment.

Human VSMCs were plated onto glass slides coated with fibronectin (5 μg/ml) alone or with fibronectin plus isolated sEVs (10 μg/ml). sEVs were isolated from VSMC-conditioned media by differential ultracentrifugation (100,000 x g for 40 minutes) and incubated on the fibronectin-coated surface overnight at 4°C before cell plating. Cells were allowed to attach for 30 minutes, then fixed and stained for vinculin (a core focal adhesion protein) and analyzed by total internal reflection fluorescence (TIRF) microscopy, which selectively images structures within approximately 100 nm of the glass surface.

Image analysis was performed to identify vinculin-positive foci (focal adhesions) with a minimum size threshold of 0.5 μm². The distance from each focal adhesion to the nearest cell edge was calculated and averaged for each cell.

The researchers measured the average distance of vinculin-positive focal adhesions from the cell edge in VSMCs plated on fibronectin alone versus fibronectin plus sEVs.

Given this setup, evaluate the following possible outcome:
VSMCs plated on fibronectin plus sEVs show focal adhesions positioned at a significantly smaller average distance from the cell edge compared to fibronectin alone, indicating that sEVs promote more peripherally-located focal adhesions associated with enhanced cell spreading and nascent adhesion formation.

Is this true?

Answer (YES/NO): NO